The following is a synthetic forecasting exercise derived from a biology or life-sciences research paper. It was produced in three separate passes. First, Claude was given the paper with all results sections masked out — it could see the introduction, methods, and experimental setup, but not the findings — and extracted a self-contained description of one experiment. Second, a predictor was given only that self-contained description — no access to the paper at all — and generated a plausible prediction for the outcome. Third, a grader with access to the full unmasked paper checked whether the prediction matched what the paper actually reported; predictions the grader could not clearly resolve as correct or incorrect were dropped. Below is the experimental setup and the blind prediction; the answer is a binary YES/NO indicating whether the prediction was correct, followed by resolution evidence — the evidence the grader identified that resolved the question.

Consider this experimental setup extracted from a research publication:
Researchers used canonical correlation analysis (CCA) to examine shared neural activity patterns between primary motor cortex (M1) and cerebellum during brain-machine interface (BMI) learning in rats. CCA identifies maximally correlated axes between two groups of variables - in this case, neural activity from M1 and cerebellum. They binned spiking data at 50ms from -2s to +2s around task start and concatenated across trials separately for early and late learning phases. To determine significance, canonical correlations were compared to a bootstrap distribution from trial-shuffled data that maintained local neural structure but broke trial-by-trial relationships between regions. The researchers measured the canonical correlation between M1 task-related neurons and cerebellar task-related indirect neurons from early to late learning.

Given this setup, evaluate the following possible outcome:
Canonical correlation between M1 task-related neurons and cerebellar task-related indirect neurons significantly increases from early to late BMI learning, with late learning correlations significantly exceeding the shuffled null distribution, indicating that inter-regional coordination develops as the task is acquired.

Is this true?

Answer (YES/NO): YES